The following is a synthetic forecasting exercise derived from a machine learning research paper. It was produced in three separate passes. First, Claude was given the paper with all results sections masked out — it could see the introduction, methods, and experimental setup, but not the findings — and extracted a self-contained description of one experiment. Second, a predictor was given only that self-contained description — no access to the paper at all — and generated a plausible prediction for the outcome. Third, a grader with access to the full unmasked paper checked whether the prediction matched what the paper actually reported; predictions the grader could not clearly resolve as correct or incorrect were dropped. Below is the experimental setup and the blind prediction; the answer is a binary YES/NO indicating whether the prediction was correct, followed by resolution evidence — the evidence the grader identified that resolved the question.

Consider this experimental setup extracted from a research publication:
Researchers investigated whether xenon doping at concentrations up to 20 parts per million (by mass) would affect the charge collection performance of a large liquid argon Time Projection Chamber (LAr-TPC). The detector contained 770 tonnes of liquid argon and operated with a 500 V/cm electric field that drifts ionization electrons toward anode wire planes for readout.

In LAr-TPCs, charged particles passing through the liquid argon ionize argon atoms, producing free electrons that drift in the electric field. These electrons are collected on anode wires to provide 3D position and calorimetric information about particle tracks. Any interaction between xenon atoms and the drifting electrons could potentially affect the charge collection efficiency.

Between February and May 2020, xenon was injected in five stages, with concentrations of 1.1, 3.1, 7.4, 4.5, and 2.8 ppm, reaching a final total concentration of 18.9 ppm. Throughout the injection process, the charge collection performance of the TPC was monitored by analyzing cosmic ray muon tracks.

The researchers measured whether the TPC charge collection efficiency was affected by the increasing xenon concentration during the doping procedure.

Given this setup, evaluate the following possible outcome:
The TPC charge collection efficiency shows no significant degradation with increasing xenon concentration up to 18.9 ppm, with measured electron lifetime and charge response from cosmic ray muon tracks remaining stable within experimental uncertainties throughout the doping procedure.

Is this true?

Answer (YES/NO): YES